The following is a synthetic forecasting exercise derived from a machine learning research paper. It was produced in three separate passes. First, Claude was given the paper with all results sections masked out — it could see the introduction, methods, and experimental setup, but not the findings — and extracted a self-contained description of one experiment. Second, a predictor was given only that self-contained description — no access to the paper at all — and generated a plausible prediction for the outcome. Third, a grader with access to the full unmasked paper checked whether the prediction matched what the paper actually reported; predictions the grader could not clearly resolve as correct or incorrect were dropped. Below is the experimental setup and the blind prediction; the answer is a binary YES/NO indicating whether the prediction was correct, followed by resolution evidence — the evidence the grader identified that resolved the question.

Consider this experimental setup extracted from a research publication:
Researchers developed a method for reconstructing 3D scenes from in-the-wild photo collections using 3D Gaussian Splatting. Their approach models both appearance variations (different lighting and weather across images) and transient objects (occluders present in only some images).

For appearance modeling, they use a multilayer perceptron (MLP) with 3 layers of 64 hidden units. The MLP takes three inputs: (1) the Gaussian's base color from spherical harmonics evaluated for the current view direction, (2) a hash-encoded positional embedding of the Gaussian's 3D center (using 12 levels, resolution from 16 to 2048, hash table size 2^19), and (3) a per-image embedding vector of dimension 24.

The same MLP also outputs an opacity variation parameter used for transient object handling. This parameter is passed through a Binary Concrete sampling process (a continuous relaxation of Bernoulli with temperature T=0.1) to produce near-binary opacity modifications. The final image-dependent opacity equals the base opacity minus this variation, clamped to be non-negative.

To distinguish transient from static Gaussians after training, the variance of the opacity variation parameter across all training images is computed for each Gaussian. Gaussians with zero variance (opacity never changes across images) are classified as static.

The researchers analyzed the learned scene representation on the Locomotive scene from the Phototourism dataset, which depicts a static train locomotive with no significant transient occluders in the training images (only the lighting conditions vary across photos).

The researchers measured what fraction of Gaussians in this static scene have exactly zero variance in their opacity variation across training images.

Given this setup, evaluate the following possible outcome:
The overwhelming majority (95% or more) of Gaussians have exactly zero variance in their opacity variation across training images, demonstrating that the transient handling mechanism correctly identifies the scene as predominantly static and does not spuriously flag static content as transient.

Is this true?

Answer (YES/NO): YES